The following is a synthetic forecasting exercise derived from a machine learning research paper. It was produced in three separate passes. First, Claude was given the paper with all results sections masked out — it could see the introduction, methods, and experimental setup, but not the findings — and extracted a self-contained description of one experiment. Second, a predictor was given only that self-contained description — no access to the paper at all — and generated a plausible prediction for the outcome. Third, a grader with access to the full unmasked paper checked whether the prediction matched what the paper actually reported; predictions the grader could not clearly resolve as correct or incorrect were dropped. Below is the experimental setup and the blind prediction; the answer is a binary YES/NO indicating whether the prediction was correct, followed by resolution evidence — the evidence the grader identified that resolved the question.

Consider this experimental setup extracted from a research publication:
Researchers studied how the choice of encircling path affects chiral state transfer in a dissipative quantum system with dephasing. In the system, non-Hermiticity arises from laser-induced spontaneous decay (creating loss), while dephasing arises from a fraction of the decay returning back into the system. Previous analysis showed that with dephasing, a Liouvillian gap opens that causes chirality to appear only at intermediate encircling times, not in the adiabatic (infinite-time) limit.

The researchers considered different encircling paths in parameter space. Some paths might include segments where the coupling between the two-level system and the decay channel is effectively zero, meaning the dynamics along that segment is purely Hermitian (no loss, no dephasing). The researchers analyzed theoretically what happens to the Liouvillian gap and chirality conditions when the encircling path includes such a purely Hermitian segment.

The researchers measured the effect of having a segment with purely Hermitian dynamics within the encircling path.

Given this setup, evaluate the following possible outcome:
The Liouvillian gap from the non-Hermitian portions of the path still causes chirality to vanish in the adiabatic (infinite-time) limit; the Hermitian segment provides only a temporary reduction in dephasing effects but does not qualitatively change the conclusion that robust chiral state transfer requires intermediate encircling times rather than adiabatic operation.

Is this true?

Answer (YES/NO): NO